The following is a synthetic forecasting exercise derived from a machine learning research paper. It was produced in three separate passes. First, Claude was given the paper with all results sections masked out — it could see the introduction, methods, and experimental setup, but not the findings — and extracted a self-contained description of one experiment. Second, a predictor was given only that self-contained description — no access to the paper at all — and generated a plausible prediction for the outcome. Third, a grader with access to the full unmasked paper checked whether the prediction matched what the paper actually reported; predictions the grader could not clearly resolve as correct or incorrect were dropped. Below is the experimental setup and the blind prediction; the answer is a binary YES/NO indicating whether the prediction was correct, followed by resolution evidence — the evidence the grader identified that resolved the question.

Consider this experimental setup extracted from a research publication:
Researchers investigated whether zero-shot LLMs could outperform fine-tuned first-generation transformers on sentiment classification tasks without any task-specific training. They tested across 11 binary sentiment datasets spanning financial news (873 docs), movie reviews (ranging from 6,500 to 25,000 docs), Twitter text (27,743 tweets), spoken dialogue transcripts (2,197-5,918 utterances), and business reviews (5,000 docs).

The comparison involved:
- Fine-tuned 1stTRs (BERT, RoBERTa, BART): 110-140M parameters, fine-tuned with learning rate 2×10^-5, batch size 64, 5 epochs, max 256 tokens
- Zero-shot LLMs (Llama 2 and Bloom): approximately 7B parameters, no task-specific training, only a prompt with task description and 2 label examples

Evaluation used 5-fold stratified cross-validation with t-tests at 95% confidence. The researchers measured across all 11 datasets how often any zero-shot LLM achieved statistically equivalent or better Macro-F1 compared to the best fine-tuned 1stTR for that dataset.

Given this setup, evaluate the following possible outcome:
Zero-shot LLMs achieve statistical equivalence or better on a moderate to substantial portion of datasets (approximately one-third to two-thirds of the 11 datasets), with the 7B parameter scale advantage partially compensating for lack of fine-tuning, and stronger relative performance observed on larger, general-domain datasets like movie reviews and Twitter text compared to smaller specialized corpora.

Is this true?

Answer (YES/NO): NO